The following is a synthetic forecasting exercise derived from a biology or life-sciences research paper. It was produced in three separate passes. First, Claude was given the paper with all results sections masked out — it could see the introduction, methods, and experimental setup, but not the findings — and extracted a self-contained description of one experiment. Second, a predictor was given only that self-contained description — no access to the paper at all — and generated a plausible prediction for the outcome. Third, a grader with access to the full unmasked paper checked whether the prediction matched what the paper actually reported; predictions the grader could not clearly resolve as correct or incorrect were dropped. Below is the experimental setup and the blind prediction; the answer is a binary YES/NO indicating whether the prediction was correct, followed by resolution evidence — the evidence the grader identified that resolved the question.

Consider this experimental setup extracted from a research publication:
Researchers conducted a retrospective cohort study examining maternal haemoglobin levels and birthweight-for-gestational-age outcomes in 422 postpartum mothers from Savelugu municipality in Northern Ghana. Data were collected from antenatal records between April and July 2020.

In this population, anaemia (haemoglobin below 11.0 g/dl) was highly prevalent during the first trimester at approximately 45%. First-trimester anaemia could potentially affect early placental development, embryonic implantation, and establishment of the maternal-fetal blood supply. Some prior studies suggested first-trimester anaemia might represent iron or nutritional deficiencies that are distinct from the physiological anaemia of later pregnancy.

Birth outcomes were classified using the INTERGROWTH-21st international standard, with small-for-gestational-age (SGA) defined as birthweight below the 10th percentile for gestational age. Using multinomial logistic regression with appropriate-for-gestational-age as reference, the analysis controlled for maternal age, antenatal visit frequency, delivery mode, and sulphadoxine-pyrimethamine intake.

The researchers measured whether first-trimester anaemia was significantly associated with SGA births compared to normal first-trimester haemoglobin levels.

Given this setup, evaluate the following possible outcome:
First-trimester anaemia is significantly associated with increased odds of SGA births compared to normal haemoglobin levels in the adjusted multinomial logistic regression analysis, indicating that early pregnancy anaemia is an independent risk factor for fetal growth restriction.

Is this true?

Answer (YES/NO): NO